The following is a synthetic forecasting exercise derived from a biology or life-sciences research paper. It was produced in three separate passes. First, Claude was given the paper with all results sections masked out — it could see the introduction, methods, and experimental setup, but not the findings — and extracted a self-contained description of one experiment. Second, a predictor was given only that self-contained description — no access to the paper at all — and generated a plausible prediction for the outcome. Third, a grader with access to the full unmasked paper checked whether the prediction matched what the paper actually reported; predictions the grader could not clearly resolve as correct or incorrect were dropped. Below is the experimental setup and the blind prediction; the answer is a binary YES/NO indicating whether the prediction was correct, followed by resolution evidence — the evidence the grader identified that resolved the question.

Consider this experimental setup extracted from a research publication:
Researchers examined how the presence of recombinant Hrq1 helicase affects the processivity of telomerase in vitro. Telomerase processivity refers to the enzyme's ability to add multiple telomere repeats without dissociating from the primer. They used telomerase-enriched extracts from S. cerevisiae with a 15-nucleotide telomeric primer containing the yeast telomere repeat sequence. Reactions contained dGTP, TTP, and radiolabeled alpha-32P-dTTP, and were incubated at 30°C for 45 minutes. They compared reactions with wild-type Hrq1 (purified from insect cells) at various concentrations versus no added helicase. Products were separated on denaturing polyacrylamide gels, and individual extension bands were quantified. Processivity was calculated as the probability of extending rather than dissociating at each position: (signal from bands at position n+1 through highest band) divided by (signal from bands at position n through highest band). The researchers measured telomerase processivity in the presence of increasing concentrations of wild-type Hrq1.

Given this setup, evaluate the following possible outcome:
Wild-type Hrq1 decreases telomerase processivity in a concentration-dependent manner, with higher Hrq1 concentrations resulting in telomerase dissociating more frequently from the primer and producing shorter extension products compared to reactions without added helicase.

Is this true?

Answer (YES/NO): NO